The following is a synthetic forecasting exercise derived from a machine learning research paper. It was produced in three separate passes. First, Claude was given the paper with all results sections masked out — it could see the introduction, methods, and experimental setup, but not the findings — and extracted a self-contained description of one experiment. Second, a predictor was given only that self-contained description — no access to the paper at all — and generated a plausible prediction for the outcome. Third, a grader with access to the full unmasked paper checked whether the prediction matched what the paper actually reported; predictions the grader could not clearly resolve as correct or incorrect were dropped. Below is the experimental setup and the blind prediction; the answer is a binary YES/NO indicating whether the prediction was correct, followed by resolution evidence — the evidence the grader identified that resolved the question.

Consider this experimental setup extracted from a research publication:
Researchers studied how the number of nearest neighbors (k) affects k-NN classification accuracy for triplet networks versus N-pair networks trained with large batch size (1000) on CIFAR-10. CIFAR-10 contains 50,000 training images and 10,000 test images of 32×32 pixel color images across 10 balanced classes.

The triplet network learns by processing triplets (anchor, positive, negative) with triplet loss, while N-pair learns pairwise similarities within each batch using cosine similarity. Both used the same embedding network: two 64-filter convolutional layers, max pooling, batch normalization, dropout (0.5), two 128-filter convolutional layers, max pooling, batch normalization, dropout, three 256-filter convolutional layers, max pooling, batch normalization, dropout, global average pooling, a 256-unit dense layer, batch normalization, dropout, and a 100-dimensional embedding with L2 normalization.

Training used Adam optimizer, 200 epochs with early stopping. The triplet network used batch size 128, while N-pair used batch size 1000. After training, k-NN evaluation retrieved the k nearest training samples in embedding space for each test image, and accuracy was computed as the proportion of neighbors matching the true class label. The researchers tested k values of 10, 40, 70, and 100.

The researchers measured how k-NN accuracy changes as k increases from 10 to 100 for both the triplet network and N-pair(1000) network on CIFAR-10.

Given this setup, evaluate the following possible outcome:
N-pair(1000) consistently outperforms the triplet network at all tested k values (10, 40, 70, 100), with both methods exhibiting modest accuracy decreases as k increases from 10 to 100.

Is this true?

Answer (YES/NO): YES